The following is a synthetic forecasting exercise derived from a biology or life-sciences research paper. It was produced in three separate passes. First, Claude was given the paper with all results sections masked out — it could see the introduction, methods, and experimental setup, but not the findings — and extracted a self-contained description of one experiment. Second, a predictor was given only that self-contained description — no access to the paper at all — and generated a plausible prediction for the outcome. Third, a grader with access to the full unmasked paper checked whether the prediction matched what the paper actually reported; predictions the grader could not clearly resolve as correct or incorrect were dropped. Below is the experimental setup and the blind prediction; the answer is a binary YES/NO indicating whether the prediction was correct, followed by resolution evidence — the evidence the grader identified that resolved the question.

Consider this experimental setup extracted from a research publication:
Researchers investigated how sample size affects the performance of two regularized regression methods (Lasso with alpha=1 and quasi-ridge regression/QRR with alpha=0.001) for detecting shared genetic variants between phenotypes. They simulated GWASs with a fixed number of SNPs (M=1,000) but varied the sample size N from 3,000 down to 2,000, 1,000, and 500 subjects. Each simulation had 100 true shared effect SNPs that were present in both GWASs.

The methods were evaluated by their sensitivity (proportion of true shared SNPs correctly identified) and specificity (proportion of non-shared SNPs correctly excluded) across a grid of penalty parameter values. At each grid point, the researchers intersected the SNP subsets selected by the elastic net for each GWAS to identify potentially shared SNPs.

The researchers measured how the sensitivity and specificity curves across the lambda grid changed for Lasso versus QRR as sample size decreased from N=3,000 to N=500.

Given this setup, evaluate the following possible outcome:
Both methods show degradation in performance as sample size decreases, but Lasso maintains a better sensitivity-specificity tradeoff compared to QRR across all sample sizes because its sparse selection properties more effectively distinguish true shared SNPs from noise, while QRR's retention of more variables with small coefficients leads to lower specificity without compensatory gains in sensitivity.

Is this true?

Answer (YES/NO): NO